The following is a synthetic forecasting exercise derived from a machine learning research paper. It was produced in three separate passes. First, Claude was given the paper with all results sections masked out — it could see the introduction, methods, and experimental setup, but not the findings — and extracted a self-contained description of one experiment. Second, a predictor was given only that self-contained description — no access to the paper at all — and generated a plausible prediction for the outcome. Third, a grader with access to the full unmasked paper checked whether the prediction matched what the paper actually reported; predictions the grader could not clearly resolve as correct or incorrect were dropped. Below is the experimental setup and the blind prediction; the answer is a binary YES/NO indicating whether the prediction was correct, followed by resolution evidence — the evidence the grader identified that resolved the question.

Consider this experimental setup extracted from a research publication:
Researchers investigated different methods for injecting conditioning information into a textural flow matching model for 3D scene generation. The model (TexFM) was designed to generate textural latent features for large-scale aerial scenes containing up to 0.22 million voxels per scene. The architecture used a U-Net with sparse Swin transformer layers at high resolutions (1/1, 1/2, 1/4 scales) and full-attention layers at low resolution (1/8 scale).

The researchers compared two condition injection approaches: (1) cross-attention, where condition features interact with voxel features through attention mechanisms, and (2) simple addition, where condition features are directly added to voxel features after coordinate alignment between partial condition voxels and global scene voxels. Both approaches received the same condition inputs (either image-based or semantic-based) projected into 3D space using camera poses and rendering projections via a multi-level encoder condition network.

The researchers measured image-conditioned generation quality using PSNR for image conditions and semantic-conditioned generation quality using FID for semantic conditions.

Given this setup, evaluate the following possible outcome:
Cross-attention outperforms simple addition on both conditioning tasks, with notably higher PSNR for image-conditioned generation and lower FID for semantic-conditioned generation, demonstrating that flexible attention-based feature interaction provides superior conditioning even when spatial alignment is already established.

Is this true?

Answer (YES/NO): NO